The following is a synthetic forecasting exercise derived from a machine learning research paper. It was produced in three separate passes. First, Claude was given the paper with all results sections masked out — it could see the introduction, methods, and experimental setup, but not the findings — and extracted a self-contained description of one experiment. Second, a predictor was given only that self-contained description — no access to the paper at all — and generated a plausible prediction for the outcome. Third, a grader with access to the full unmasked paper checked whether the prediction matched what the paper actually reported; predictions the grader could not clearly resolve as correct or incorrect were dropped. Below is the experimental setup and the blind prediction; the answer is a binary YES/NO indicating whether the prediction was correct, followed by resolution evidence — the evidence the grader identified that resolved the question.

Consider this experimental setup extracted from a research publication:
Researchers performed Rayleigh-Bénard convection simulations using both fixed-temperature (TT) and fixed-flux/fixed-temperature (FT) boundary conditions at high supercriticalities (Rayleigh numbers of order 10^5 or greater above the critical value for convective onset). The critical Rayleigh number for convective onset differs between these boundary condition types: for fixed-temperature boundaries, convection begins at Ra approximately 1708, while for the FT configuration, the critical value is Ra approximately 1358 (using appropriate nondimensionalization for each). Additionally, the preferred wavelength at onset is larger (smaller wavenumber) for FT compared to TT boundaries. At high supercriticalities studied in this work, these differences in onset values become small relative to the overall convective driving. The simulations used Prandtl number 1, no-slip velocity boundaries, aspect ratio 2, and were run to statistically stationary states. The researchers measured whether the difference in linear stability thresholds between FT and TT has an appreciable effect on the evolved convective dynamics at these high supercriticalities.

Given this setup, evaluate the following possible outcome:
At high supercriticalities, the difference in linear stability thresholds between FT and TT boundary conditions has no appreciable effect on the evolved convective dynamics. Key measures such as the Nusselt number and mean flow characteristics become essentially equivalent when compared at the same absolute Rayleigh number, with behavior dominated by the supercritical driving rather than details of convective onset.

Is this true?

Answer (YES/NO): YES